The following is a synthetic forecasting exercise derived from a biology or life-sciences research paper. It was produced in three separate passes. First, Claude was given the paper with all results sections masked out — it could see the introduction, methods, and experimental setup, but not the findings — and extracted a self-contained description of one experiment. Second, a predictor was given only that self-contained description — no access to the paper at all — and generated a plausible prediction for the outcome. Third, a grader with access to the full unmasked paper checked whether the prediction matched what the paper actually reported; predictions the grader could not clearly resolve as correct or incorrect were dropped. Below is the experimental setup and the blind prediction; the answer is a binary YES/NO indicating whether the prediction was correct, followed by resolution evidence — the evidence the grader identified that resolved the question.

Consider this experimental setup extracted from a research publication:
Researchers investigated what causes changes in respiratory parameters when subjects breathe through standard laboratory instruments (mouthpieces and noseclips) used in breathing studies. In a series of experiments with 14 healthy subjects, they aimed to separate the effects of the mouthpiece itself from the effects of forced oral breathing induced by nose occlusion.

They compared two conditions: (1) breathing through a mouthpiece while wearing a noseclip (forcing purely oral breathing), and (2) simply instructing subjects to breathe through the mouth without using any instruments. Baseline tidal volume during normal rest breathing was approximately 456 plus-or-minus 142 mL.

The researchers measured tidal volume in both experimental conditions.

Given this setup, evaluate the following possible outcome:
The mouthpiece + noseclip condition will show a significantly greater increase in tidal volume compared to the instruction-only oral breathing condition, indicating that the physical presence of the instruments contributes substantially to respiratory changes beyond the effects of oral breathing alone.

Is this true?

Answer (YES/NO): NO